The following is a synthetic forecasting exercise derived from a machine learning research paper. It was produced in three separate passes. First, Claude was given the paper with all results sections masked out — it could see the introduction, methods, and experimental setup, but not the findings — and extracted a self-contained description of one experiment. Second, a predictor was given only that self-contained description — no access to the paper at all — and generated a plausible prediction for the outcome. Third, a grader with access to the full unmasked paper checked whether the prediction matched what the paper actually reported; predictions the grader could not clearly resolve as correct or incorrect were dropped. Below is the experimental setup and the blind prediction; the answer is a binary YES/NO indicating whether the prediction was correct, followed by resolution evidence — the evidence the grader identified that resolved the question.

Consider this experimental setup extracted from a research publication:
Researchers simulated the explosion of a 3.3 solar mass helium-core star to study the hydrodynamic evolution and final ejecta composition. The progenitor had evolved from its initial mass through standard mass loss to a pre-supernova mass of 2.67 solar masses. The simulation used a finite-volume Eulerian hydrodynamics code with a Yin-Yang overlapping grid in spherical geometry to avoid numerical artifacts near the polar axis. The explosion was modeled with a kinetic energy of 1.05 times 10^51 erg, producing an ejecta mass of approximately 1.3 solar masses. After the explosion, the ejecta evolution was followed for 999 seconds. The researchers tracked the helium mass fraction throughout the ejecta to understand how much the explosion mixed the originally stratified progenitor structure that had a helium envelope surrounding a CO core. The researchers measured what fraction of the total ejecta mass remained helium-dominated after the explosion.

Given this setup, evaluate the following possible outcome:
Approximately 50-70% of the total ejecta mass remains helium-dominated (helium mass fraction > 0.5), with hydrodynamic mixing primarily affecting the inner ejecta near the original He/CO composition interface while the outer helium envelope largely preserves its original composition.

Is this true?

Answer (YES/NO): YES